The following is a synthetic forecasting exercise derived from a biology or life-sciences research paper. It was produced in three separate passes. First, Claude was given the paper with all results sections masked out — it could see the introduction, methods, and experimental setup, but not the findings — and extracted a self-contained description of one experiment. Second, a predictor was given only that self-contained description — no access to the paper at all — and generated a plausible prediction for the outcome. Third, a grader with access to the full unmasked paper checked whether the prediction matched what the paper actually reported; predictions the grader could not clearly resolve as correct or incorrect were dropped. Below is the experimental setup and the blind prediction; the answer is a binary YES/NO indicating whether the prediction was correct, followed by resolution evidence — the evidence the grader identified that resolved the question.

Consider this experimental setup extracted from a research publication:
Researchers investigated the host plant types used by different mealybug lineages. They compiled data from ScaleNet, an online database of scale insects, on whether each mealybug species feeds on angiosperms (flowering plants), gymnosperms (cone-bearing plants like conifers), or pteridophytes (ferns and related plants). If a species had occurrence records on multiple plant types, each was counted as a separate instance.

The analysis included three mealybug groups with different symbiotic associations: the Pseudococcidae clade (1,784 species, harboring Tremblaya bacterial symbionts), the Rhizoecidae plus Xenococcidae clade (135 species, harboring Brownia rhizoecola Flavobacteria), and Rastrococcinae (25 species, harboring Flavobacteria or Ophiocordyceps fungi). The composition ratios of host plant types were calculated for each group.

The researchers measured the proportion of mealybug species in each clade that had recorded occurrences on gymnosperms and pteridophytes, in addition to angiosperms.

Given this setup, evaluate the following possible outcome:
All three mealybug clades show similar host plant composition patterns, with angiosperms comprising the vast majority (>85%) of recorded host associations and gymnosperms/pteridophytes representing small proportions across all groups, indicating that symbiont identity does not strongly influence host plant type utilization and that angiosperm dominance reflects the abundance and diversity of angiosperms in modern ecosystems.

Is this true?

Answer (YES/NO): YES